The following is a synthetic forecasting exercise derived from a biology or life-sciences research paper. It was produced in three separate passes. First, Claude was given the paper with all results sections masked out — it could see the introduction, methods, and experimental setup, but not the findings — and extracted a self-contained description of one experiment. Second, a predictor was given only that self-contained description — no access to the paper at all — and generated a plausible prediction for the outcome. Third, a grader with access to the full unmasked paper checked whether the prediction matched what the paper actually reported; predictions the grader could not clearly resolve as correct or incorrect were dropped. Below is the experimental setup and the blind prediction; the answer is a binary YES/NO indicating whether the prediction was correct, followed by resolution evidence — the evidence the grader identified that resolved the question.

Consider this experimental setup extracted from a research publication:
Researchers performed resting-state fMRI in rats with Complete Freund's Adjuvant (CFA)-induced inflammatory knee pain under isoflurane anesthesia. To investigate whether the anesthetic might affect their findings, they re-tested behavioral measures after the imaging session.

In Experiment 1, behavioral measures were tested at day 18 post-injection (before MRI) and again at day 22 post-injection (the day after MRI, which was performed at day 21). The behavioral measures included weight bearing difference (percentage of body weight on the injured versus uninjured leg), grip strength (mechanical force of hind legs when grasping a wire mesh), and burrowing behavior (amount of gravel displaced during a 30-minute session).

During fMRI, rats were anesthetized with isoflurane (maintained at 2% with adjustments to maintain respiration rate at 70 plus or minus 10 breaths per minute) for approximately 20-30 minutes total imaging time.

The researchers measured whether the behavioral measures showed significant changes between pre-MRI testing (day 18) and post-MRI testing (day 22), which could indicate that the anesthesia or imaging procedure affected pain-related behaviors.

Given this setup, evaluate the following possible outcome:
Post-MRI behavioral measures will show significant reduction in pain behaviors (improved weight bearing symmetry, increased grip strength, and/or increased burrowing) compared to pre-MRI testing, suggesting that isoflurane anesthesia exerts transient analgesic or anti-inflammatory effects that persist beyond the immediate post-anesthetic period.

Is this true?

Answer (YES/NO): NO